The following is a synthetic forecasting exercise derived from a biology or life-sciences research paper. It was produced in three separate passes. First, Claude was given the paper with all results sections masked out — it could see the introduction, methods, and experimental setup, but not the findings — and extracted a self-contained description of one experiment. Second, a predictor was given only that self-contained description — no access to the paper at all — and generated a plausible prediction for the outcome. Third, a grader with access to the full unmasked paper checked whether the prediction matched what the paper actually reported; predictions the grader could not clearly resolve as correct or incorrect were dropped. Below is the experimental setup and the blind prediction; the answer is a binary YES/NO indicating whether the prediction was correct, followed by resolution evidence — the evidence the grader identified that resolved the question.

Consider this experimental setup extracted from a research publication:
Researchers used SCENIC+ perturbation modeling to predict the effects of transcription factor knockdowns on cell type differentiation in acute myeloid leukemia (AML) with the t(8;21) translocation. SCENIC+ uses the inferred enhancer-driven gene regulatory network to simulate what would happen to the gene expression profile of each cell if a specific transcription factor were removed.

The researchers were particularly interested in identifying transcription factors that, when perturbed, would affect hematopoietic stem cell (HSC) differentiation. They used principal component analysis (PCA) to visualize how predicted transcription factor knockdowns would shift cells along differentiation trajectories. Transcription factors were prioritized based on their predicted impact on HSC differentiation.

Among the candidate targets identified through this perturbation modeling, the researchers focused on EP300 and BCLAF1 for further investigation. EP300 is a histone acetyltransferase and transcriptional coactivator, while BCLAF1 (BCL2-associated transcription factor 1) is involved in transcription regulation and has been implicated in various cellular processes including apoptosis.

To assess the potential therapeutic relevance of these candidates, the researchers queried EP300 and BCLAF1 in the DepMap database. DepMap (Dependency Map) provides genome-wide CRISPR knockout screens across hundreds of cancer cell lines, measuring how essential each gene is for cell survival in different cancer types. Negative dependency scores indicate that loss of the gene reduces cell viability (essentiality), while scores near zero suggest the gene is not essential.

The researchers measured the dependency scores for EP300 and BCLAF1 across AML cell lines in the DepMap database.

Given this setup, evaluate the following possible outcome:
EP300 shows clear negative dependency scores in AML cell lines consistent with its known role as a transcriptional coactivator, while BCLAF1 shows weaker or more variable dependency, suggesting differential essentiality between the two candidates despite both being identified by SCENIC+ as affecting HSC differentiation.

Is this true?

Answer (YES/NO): NO